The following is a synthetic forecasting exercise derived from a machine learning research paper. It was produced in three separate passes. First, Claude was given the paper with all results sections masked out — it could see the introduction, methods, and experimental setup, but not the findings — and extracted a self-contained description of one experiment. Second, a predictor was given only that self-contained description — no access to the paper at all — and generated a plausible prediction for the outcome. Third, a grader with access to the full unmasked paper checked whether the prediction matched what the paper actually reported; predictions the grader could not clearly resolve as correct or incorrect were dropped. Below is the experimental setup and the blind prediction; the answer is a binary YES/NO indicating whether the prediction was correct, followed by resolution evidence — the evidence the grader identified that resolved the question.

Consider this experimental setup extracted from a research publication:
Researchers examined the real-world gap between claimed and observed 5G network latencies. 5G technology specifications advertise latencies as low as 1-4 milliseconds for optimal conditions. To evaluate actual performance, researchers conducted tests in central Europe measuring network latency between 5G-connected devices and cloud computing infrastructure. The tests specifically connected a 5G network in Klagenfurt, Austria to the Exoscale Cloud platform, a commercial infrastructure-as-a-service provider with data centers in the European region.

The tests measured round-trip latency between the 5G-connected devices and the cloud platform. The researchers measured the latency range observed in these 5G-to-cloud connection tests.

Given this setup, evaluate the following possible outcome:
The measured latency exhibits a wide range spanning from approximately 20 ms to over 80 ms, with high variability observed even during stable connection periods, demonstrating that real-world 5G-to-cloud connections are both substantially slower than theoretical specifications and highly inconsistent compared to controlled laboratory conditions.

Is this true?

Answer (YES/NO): NO